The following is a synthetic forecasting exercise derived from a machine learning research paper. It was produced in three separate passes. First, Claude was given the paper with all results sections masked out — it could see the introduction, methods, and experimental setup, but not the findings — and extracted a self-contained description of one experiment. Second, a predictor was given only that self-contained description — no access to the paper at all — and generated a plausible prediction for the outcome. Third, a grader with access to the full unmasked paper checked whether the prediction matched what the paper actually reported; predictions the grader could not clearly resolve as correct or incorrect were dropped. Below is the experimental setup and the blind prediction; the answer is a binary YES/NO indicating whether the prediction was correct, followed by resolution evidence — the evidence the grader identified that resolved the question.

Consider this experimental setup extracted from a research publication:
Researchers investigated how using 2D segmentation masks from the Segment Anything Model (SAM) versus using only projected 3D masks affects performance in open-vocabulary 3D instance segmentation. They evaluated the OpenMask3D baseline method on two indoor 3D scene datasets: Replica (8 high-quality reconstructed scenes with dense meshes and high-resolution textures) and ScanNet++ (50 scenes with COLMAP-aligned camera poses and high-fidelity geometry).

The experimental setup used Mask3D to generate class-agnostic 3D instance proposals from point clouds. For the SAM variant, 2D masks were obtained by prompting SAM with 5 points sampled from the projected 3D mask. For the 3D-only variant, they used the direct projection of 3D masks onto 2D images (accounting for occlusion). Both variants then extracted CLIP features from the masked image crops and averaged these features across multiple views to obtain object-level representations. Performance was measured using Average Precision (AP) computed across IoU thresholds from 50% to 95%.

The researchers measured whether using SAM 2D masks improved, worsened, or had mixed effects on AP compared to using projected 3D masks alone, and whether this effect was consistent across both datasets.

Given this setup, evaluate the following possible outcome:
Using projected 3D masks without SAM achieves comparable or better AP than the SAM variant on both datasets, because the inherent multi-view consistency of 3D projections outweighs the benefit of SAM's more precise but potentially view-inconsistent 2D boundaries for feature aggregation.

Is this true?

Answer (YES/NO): NO